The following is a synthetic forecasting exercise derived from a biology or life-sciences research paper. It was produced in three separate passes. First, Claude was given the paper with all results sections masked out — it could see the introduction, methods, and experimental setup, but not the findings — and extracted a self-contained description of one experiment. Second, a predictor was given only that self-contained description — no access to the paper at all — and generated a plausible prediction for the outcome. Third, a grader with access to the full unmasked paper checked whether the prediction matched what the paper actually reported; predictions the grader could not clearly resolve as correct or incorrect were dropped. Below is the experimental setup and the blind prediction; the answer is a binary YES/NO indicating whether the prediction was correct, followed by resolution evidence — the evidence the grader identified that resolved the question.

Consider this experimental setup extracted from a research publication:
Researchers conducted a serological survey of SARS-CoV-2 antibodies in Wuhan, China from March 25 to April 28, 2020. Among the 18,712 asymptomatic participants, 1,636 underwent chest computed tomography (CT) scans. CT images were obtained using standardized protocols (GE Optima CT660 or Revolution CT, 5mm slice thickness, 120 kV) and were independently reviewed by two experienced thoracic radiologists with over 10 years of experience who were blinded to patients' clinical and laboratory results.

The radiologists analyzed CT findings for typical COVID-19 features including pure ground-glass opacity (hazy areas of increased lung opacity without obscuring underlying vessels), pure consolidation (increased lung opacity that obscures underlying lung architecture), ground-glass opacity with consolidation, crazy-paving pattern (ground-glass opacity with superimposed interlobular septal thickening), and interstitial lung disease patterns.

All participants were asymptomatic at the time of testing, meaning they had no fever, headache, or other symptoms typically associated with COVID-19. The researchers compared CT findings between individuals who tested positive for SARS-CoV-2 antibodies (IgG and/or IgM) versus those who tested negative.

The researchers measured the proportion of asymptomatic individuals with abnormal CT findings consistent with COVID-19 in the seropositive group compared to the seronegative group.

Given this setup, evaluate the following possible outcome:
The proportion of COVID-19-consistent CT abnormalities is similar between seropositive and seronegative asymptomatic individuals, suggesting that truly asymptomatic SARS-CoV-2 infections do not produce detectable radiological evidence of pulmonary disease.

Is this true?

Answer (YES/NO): NO